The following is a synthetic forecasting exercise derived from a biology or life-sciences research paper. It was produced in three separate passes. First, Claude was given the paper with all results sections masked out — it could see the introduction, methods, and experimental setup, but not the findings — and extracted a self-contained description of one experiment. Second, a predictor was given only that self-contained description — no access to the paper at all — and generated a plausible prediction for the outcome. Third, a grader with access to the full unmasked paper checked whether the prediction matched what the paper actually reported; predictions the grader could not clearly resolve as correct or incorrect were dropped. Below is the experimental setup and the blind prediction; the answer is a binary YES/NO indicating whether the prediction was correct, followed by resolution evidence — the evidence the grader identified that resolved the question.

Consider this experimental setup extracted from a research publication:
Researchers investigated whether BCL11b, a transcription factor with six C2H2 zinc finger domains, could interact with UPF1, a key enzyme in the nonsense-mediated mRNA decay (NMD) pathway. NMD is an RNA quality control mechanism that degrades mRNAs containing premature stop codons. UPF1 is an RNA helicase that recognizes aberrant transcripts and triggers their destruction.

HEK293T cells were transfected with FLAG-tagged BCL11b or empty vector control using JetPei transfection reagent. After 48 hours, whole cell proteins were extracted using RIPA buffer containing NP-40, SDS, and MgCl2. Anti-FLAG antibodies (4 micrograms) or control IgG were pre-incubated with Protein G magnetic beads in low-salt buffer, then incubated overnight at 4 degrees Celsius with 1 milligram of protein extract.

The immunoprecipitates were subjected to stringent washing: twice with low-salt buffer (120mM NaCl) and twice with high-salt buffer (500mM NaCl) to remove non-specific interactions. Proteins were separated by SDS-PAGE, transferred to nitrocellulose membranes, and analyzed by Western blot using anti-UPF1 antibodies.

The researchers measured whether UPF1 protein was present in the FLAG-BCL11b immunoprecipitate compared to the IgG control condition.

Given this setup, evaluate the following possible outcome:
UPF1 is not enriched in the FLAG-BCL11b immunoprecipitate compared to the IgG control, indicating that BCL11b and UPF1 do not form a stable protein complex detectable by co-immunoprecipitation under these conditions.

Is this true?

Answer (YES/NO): NO